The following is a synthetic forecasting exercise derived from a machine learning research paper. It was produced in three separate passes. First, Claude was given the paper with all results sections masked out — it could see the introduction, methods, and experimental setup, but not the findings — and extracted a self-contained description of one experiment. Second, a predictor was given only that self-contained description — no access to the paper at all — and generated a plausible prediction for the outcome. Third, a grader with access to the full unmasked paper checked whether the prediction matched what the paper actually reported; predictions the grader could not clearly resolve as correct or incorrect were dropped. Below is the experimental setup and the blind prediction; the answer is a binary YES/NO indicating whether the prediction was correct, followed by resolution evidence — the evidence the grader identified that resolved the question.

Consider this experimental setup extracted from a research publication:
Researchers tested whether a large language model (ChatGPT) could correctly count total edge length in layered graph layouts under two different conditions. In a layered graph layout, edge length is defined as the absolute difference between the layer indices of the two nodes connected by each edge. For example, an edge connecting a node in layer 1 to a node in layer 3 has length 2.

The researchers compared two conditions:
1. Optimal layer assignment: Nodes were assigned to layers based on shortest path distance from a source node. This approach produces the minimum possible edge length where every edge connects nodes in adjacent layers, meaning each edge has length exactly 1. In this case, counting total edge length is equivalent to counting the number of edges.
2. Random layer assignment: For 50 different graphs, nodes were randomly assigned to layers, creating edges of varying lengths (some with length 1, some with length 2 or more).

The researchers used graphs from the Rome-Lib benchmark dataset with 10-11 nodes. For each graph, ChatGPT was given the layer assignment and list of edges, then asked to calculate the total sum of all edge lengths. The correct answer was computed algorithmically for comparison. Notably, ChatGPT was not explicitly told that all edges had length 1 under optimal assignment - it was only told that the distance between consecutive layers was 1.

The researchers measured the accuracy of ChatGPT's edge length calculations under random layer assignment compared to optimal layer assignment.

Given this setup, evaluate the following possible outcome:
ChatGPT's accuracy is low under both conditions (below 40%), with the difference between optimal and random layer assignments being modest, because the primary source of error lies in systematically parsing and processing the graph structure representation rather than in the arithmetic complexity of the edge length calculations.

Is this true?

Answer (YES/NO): NO